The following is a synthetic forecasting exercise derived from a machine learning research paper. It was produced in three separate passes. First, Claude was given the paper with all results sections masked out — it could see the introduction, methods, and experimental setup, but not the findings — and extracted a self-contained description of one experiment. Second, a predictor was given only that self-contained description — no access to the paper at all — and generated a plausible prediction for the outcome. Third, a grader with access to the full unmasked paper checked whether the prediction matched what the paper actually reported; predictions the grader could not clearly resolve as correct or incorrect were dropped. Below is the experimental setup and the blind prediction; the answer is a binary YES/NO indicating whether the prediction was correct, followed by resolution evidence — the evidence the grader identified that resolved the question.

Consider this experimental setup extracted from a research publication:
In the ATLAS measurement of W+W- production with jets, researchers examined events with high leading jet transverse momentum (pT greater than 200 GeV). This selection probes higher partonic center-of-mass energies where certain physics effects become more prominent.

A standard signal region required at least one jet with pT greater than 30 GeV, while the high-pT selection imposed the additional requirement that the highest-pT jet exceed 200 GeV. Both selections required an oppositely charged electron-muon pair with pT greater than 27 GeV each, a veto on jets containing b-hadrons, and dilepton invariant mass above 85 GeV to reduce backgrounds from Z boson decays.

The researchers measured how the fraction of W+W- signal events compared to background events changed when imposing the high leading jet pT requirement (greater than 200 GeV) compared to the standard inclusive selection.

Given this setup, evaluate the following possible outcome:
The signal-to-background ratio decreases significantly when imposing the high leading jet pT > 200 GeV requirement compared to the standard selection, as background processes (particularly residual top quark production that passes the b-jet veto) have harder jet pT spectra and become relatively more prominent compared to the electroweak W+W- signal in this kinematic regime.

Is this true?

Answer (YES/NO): NO